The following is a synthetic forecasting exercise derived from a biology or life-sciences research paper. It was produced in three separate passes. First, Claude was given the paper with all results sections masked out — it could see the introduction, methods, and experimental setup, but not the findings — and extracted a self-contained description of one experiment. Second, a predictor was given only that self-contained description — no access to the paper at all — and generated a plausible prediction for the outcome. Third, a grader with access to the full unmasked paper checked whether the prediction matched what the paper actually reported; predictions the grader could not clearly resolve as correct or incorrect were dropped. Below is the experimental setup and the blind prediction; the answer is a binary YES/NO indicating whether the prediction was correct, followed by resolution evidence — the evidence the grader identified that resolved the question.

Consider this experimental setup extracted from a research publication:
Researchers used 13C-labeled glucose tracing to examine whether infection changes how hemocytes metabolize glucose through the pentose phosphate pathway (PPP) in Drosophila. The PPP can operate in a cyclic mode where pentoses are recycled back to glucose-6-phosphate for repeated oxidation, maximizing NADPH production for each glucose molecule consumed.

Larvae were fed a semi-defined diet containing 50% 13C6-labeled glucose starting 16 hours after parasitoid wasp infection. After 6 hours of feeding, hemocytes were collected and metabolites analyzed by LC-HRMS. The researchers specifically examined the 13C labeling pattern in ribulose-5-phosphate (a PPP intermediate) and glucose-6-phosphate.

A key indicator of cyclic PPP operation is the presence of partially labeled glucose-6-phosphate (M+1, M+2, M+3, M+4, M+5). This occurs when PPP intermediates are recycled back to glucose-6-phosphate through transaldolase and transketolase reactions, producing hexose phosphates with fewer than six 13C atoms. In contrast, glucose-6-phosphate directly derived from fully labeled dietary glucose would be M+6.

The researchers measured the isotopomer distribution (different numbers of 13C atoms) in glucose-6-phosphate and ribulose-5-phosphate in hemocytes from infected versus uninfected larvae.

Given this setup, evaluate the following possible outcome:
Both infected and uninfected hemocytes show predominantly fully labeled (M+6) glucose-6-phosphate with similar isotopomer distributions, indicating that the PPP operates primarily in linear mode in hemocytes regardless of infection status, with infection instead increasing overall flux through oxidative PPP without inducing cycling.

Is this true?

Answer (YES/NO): NO